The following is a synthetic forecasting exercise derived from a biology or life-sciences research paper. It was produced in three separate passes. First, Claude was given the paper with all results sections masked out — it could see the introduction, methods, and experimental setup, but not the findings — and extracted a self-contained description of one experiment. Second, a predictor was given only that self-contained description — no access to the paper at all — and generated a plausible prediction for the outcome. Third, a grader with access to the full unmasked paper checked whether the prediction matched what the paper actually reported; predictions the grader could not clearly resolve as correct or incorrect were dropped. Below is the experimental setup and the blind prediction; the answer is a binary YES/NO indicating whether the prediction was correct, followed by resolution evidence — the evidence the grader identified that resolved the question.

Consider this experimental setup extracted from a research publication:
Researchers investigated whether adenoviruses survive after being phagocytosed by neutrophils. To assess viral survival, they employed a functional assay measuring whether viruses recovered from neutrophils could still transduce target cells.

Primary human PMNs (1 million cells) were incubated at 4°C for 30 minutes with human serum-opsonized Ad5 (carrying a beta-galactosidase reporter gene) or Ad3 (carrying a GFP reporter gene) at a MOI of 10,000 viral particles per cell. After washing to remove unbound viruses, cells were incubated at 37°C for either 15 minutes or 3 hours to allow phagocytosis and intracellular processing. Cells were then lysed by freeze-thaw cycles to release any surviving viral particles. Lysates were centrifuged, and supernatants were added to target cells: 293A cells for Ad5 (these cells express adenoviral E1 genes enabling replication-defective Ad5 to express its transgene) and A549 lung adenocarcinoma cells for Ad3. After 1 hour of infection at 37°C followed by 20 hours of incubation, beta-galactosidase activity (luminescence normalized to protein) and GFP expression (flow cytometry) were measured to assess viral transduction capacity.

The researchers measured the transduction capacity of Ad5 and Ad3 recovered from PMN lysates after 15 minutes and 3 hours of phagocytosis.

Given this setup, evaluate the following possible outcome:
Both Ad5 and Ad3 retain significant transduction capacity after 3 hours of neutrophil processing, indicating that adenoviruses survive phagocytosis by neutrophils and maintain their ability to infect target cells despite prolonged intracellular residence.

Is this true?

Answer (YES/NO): YES